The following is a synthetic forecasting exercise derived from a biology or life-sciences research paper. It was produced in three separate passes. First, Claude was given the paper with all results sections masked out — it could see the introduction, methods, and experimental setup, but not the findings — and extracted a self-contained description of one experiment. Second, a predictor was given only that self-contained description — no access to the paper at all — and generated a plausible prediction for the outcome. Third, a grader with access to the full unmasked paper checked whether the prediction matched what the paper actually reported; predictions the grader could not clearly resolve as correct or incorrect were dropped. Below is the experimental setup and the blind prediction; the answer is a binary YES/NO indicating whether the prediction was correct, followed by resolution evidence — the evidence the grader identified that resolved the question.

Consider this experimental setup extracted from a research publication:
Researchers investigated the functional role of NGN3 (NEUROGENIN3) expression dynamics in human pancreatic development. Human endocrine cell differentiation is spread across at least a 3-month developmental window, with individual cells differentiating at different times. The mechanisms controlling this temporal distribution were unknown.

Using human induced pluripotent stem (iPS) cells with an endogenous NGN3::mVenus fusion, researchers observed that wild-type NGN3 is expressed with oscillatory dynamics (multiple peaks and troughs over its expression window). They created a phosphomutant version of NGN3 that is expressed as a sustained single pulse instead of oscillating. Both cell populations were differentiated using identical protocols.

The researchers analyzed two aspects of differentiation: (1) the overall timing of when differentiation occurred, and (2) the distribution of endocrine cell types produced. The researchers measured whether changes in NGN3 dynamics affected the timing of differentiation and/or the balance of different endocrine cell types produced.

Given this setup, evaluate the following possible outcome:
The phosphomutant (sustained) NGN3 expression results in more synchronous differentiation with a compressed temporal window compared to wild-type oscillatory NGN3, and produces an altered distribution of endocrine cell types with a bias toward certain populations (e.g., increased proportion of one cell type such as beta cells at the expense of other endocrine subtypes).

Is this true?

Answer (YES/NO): NO